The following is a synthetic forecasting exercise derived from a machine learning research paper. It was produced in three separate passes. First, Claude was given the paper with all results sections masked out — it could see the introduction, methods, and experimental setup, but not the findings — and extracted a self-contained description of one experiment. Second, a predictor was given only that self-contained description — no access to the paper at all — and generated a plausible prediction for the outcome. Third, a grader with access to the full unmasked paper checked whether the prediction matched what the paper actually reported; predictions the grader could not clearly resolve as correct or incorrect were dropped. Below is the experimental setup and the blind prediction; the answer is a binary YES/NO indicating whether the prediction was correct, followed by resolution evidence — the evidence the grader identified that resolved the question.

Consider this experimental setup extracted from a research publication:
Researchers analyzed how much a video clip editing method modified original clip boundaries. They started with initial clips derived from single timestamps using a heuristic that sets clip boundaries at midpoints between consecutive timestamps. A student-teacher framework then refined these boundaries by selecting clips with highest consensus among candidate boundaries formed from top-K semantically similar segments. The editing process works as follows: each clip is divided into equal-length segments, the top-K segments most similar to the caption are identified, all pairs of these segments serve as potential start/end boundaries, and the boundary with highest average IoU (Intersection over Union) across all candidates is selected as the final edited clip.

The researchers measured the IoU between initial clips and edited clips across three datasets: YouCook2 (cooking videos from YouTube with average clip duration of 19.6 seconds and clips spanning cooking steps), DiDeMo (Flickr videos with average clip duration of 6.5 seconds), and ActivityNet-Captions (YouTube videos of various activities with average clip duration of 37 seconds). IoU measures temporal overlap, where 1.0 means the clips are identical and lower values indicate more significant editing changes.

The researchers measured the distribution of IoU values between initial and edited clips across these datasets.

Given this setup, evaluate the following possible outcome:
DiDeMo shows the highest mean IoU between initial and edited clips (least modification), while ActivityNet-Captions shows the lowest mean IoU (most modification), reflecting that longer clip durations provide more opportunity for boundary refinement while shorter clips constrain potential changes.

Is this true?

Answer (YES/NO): NO